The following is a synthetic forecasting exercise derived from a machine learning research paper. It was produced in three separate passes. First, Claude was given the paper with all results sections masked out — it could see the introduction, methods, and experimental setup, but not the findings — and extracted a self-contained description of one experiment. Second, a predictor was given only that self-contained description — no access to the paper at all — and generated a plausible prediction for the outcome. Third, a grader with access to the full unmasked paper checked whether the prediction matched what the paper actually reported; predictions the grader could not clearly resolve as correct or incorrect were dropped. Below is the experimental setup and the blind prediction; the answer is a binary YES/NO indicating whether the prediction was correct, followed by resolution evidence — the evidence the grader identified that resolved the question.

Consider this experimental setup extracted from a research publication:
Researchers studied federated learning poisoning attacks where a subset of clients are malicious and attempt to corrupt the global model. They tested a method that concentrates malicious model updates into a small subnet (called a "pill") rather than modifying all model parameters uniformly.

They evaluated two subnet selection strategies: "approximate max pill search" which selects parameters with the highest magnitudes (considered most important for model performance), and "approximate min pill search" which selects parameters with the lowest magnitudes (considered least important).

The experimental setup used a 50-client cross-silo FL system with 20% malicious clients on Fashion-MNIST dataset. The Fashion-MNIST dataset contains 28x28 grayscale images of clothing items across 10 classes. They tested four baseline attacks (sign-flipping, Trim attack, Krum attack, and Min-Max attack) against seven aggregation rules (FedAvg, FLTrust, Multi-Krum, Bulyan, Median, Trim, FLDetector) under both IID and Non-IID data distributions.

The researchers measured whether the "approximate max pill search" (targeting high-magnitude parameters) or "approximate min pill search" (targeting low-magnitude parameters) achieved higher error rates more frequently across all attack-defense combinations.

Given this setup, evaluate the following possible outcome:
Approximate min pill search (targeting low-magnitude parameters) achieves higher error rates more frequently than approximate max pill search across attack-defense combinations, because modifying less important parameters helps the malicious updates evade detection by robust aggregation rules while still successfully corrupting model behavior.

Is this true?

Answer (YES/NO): NO